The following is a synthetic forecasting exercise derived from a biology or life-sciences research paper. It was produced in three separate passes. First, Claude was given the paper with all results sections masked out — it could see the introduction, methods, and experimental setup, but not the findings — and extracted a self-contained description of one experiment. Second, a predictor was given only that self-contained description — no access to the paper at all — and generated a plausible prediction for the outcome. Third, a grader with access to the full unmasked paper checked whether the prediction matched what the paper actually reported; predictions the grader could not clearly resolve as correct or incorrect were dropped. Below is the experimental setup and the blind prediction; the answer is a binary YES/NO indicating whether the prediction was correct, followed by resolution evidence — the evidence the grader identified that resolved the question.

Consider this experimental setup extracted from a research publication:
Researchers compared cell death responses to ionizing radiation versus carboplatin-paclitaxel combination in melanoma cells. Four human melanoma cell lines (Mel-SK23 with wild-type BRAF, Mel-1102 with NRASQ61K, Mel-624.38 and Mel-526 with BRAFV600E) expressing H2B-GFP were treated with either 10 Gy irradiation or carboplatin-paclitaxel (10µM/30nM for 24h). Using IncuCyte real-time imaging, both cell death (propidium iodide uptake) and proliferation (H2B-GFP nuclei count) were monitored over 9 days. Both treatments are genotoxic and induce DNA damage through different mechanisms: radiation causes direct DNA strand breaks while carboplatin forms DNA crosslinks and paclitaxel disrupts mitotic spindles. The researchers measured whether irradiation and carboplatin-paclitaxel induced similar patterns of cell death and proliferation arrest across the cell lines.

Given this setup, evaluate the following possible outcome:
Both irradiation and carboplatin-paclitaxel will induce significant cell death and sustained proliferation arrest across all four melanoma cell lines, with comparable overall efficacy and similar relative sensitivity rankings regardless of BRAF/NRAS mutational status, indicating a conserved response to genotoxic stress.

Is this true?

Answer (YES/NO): YES